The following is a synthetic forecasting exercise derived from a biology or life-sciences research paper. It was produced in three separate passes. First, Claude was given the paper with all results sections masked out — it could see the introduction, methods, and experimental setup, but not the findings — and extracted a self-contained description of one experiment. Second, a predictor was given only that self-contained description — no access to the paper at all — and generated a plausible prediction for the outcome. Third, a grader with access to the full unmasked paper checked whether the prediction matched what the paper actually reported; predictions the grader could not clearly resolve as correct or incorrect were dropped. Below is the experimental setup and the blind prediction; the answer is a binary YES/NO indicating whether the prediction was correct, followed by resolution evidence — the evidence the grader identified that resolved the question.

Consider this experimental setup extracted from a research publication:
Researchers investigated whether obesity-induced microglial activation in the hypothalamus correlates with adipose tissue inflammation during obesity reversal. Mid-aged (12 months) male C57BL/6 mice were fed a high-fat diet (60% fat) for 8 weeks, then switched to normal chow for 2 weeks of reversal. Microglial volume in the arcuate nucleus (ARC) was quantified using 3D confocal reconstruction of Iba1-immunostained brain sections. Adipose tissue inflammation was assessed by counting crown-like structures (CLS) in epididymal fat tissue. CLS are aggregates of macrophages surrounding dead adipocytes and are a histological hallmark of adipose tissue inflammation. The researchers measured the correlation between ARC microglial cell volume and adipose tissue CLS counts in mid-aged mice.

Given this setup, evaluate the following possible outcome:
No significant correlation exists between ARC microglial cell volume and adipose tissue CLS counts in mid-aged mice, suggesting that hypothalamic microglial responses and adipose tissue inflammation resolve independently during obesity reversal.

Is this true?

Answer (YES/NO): NO